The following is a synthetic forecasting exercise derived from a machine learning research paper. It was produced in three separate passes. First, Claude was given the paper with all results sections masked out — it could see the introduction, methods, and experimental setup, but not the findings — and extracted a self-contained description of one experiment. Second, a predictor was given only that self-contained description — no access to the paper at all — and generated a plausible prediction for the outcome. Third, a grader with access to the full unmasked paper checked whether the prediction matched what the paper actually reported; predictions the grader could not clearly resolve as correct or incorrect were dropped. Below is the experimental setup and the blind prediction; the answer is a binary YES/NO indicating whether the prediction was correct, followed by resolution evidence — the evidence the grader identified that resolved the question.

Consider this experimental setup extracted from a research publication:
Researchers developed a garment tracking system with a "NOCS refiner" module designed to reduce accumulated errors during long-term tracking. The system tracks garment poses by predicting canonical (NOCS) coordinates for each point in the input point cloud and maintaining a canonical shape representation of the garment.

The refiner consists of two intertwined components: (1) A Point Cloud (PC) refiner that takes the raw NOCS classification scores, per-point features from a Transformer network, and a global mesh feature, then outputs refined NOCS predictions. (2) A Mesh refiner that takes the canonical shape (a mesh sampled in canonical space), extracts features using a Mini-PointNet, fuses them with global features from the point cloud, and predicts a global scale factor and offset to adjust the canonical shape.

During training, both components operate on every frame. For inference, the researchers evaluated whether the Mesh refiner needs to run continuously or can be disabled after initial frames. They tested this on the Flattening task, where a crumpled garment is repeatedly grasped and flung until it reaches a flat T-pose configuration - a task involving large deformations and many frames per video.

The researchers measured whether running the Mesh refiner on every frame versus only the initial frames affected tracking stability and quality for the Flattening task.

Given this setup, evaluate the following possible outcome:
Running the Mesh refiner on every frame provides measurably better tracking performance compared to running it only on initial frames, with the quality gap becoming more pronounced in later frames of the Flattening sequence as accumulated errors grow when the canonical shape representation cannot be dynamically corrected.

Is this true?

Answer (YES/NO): NO